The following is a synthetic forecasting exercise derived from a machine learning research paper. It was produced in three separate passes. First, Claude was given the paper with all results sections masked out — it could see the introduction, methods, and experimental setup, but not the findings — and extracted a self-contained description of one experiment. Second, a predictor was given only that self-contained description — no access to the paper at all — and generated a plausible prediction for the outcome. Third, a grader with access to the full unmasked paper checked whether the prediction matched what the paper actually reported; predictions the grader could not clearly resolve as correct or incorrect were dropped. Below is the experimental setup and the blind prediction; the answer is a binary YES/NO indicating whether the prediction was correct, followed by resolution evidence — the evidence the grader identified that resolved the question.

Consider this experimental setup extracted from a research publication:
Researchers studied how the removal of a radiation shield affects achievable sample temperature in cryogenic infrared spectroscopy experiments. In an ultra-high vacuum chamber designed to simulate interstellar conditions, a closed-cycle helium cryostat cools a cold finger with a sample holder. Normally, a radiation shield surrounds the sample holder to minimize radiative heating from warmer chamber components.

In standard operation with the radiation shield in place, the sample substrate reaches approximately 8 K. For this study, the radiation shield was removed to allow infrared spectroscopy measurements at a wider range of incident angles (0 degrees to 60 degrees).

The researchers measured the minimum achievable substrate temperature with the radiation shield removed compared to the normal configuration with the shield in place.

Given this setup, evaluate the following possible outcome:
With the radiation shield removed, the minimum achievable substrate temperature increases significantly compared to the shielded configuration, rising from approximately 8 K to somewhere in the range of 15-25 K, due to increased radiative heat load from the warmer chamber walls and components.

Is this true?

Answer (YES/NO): NO